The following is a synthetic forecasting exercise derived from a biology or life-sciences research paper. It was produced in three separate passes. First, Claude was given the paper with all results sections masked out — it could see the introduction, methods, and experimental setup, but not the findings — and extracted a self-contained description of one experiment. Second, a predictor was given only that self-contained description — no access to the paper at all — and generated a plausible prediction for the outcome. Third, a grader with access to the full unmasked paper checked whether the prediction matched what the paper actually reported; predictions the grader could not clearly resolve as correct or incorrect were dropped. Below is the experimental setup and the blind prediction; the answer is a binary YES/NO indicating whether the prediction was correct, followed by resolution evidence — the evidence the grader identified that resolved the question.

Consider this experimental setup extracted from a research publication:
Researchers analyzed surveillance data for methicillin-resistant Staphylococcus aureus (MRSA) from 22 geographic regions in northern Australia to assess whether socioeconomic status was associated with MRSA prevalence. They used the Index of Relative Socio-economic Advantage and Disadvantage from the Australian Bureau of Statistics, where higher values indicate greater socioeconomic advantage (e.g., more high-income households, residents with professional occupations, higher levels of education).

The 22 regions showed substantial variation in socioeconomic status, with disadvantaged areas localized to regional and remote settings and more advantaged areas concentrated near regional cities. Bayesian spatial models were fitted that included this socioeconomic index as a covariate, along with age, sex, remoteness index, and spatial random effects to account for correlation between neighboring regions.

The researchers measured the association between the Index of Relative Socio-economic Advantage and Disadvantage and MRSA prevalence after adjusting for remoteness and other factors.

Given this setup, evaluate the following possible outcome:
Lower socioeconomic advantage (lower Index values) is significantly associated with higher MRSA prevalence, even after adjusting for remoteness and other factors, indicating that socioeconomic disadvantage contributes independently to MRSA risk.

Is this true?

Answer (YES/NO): NO